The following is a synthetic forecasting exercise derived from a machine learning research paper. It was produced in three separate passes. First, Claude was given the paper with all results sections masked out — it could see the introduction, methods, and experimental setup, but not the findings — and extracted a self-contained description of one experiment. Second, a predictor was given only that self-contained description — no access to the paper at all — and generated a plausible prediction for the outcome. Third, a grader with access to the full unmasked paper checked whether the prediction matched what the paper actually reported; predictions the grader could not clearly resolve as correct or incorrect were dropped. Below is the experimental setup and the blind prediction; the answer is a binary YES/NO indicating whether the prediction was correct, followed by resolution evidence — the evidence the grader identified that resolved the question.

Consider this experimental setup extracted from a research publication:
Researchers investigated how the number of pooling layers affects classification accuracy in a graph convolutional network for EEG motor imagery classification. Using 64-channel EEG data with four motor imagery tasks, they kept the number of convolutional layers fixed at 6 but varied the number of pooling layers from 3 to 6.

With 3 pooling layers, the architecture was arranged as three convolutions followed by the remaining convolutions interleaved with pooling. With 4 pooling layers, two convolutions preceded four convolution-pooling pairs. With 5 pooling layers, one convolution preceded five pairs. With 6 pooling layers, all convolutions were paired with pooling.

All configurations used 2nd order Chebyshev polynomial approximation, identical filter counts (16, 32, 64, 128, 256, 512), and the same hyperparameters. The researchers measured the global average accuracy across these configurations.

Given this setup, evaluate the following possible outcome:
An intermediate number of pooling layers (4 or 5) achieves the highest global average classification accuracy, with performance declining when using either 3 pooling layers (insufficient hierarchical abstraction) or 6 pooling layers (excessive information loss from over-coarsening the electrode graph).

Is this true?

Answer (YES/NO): NO